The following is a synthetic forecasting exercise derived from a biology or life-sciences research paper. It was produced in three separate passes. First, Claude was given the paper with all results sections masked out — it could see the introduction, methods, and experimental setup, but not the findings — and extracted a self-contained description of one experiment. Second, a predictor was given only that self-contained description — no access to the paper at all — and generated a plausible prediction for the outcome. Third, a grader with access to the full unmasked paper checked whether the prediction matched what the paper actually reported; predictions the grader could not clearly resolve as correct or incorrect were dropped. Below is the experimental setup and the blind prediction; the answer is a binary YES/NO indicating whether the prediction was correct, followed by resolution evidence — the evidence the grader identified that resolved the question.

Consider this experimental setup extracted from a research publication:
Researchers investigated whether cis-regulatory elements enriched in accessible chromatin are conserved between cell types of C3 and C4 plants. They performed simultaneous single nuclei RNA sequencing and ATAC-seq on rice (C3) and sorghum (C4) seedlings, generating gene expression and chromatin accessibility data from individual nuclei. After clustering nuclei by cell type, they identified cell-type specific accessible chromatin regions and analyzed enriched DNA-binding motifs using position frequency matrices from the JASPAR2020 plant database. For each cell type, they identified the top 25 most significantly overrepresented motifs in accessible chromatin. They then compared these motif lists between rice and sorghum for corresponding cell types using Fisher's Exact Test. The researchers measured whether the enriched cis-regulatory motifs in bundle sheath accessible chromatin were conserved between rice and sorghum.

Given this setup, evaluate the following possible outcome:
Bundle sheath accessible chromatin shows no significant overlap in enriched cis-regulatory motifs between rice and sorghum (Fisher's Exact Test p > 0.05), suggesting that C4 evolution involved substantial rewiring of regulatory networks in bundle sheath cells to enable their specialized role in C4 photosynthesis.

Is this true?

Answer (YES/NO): NO